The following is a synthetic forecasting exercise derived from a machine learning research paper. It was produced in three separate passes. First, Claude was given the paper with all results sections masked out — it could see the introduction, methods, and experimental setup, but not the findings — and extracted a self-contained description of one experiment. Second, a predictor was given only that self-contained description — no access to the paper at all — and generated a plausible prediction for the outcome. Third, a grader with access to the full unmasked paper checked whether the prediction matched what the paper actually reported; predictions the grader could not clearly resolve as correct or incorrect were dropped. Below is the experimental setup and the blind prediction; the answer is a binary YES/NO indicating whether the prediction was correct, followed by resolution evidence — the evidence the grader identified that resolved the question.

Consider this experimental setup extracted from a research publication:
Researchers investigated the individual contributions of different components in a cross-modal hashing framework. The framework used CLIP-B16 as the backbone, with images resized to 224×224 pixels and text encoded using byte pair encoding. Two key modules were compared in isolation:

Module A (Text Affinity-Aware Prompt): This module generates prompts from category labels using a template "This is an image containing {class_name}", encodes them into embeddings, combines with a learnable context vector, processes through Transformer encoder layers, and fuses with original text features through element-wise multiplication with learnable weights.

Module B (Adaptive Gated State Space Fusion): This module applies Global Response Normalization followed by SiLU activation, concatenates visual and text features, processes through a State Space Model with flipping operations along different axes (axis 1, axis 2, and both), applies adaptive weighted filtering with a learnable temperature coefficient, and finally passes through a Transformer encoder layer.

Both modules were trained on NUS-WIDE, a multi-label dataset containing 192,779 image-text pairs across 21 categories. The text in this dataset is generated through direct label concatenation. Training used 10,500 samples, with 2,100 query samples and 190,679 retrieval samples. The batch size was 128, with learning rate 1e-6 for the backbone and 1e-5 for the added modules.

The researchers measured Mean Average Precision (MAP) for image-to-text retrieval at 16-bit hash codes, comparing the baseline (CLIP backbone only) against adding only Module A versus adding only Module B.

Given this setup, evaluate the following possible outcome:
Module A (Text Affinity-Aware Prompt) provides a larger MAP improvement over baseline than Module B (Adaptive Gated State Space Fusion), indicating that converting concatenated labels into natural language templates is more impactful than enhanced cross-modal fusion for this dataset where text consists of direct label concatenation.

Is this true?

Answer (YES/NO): YES